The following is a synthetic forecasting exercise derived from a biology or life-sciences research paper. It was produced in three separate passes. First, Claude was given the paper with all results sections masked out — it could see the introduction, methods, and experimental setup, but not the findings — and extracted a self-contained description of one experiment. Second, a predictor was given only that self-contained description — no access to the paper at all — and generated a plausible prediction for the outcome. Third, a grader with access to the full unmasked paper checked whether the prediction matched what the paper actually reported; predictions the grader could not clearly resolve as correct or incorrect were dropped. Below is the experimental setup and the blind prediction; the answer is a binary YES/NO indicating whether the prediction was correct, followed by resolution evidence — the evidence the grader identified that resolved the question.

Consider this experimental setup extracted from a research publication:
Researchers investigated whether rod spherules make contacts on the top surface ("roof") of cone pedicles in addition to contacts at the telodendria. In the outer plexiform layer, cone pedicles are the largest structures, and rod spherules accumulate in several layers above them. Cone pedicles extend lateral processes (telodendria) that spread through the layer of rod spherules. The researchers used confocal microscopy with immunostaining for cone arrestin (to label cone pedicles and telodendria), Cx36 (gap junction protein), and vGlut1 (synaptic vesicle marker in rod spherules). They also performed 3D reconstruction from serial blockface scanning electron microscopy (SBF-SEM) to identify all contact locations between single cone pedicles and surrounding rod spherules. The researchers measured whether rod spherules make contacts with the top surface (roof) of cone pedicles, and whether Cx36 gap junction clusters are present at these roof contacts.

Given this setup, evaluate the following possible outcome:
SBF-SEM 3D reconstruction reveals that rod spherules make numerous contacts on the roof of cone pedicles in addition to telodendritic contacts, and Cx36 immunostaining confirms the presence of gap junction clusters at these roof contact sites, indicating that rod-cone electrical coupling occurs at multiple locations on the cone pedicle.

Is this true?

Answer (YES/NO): NO